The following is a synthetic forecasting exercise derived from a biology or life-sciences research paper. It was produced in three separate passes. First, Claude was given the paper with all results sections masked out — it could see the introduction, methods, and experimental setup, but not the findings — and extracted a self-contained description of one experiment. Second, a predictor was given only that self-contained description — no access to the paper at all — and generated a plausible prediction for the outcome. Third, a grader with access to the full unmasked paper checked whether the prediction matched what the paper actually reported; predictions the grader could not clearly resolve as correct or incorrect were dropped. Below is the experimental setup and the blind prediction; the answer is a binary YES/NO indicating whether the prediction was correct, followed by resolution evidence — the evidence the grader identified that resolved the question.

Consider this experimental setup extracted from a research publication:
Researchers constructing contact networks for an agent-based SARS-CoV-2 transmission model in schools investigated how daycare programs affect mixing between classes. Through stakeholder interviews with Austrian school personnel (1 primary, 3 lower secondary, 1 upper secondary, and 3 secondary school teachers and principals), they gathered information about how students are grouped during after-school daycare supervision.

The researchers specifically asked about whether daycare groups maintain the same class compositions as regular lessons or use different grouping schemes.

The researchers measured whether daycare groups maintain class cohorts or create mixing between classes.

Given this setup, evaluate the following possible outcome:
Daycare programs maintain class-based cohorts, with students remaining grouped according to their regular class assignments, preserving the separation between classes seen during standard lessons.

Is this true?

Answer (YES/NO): NO